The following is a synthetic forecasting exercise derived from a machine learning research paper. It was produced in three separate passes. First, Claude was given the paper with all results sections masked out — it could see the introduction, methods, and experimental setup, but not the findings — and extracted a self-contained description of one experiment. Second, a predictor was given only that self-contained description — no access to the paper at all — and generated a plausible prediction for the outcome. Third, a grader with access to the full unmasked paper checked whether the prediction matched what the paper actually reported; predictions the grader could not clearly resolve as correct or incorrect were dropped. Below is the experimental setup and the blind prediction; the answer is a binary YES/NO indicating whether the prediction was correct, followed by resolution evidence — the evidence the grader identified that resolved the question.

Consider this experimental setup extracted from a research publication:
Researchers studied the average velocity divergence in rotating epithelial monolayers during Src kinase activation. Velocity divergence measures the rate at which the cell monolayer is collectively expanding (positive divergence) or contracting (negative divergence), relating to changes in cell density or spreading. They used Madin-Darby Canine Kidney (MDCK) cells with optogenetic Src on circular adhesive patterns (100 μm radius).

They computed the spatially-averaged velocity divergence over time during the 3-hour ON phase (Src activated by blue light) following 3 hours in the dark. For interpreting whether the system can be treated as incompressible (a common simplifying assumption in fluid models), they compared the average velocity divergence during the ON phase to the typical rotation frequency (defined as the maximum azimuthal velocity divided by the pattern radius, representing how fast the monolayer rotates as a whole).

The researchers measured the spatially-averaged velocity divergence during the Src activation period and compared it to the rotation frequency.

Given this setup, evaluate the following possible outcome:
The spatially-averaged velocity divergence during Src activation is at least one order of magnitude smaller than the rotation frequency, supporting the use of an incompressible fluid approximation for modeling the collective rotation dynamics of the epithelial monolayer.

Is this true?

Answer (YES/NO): YES